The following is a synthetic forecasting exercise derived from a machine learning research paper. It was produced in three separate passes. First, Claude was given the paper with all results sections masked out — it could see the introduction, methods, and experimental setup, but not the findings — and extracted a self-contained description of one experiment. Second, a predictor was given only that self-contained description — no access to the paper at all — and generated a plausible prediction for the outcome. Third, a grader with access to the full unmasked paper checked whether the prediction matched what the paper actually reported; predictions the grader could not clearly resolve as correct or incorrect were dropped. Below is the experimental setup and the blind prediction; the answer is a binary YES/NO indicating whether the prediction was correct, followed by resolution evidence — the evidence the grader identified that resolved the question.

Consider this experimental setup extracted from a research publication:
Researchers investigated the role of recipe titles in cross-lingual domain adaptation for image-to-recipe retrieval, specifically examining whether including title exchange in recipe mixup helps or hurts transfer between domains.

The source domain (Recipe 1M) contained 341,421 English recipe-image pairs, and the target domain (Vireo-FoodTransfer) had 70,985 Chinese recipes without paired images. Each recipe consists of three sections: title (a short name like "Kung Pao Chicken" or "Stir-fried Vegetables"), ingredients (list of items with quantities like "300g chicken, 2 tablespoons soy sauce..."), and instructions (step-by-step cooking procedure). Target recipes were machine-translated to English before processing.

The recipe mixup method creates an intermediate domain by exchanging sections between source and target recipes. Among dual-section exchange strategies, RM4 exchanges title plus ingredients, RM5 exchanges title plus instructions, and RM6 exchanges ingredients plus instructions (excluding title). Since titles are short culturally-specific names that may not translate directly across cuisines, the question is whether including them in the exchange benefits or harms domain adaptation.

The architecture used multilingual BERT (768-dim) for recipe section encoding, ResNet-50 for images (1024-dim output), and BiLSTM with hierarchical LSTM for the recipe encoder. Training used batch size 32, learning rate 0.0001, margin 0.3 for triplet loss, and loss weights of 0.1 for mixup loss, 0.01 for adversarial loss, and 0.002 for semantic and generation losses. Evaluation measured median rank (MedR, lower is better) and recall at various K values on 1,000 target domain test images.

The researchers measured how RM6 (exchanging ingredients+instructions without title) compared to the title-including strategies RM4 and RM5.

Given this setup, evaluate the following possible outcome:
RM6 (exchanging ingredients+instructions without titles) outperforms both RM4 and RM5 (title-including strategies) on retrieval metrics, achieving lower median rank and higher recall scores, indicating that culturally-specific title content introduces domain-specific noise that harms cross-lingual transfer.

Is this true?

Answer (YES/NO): NO